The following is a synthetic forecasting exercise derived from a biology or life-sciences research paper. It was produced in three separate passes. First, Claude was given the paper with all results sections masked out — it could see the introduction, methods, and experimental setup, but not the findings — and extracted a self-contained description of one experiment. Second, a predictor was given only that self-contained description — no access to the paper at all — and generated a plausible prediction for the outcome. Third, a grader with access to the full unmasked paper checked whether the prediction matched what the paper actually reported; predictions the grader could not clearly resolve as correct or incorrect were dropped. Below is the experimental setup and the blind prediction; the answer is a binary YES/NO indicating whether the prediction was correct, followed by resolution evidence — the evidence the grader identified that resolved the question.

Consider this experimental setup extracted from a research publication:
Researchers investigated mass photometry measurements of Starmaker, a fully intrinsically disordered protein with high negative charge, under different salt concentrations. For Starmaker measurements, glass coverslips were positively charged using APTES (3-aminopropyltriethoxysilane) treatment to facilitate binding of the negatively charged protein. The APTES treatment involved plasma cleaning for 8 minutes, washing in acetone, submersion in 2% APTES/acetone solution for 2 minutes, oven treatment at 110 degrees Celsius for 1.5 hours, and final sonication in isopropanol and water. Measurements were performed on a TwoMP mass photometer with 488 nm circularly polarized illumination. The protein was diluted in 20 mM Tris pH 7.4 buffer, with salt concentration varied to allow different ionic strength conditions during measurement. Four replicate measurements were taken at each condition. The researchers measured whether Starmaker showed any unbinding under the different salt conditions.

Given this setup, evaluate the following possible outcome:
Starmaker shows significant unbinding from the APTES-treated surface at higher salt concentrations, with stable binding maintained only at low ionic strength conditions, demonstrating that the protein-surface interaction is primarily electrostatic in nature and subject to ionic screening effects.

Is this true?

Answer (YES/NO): NO